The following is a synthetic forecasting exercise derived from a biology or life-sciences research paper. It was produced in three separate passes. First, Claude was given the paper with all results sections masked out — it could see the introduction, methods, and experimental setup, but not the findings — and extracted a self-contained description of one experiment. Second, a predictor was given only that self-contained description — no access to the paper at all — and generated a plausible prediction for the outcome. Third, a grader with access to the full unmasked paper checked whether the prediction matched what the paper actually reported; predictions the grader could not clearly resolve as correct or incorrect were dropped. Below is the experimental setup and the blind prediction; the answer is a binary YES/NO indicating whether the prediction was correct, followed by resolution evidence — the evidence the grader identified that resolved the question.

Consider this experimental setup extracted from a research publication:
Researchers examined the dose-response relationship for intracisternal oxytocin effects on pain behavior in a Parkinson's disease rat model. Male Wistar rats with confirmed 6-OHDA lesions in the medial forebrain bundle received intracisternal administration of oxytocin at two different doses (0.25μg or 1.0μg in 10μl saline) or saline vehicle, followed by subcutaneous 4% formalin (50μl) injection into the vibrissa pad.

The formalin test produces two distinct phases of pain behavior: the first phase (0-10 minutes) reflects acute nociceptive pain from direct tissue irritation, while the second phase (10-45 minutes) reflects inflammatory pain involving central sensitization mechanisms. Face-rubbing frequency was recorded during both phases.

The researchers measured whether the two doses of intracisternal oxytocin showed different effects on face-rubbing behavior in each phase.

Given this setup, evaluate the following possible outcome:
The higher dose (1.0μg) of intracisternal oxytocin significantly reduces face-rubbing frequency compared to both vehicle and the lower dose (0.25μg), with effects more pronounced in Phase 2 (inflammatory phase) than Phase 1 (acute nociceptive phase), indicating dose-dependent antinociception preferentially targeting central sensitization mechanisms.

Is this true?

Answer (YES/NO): NO